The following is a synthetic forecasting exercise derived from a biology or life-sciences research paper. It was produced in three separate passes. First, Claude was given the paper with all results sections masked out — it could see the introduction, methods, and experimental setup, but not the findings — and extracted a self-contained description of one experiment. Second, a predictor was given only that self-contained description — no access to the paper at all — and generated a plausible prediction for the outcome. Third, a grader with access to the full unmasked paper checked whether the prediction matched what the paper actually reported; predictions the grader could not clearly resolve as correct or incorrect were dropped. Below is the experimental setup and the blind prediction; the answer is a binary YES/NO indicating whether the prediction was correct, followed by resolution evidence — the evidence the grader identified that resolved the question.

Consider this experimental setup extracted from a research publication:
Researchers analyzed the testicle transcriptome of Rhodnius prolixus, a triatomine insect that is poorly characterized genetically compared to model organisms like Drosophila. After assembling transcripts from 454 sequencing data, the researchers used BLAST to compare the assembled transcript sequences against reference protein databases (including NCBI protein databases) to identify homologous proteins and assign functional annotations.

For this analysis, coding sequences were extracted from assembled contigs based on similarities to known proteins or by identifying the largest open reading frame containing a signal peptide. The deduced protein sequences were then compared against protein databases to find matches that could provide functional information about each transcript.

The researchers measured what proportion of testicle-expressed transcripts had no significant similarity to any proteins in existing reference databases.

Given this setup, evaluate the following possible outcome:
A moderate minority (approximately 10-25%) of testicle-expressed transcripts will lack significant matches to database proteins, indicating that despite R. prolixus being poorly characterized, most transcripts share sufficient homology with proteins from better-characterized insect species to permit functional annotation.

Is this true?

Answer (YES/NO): NO